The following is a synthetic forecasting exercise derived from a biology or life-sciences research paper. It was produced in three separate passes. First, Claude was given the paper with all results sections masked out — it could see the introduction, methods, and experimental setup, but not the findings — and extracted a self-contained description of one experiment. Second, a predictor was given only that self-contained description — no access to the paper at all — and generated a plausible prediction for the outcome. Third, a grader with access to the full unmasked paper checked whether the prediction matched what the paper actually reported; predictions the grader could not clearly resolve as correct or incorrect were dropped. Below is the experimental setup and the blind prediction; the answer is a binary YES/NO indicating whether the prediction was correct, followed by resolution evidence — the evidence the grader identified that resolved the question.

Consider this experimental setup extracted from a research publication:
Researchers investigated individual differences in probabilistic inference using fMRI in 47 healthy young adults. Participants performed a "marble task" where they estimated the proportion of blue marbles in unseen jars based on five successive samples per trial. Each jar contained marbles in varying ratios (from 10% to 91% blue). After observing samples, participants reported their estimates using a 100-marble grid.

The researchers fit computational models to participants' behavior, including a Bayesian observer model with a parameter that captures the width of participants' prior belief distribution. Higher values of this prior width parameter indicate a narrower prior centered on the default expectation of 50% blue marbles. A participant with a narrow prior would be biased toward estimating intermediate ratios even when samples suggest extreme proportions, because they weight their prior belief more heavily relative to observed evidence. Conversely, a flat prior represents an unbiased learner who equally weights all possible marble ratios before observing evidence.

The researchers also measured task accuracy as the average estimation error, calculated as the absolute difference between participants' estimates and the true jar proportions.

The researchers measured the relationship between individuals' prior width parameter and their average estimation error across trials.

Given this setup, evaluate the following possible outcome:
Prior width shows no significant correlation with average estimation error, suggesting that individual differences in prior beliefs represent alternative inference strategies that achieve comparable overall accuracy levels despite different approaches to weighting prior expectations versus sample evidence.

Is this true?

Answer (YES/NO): NO